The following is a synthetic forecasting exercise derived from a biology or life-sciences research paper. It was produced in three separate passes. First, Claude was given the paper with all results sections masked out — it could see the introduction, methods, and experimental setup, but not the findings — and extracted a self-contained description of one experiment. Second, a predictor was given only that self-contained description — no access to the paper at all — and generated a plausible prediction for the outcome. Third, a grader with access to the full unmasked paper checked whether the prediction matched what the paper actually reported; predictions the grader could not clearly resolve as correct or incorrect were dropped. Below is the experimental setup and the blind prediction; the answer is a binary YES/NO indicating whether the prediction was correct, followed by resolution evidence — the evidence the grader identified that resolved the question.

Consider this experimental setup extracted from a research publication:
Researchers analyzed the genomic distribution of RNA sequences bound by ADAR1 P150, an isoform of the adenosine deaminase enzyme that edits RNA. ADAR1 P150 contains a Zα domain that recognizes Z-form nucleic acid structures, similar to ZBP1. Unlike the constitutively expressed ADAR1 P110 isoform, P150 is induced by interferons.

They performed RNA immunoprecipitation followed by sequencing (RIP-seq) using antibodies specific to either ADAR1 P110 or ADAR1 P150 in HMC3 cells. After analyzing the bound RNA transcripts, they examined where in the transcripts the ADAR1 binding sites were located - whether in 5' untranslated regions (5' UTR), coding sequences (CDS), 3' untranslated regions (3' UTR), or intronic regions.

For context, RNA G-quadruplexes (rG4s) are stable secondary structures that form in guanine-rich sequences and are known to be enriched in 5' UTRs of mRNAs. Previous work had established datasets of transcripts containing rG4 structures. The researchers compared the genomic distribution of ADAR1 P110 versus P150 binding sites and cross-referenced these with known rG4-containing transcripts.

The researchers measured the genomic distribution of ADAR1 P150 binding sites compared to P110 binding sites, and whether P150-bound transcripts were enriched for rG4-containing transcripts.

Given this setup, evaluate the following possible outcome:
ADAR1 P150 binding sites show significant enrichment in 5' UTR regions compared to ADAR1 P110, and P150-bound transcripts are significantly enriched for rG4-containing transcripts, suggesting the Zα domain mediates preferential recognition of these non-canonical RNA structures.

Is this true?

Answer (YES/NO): NO